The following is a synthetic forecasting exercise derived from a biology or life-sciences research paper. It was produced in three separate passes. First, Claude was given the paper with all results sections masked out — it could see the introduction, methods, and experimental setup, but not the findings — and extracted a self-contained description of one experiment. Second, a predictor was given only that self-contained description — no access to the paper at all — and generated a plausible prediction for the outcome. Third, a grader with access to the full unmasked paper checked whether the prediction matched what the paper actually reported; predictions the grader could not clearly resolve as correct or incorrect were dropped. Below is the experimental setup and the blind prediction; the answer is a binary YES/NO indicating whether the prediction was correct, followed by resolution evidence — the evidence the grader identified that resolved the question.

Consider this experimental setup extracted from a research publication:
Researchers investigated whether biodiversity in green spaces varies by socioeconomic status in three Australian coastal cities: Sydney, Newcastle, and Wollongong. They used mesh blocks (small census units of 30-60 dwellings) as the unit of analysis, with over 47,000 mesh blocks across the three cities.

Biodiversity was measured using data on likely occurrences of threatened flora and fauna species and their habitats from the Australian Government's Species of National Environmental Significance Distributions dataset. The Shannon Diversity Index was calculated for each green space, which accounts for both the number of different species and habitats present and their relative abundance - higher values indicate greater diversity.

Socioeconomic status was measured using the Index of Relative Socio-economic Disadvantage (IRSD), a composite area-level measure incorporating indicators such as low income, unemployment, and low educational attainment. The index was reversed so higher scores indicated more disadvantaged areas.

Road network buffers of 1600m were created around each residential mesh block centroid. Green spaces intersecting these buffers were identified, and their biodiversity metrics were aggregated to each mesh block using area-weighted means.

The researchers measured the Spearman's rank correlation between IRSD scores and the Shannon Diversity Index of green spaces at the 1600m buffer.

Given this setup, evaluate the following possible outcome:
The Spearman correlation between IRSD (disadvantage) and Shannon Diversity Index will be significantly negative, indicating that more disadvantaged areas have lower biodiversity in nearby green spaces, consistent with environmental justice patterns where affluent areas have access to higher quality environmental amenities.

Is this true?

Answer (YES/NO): YES